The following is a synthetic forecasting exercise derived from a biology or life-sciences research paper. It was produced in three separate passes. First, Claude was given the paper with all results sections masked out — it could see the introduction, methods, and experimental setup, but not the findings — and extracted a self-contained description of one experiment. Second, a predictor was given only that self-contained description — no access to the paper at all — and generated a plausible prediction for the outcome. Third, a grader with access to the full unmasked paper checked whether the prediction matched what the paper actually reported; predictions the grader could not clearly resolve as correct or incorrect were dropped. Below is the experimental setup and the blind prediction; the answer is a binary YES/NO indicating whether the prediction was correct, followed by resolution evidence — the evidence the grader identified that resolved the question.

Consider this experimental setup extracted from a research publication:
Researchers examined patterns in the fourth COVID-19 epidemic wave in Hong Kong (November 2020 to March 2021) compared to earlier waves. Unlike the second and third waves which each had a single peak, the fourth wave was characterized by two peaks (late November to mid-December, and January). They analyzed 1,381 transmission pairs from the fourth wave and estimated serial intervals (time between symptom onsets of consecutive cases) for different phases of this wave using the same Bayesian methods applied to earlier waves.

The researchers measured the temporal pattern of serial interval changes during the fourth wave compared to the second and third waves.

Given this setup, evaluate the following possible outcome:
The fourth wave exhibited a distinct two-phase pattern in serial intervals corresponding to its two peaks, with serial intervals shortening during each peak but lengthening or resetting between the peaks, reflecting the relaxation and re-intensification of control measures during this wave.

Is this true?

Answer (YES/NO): NO